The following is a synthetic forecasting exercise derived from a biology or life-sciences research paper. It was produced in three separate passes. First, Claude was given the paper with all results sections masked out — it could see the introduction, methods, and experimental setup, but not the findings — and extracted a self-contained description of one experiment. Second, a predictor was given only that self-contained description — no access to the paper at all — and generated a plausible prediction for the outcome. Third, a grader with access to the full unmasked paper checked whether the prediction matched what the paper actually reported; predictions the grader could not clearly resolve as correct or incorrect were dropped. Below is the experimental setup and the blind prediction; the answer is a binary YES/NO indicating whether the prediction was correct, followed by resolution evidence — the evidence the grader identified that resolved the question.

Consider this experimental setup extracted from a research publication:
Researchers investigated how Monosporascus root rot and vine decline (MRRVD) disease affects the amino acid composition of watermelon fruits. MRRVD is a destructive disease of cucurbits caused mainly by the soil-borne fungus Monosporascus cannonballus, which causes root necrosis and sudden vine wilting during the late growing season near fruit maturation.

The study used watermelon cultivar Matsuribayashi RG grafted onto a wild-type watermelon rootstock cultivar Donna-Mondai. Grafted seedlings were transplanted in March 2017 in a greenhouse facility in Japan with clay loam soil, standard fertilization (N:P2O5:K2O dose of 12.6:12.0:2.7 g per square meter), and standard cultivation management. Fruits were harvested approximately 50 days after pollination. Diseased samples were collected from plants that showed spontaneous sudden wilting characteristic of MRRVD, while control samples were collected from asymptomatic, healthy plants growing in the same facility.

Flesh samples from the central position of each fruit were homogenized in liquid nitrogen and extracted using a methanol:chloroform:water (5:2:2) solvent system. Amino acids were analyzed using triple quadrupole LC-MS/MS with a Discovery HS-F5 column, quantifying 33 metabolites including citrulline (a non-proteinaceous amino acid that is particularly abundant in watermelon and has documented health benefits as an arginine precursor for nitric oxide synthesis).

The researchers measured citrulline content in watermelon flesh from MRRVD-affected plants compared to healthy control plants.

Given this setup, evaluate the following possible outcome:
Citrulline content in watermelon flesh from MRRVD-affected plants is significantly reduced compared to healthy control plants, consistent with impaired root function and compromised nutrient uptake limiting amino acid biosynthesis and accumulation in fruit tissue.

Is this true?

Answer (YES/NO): NO